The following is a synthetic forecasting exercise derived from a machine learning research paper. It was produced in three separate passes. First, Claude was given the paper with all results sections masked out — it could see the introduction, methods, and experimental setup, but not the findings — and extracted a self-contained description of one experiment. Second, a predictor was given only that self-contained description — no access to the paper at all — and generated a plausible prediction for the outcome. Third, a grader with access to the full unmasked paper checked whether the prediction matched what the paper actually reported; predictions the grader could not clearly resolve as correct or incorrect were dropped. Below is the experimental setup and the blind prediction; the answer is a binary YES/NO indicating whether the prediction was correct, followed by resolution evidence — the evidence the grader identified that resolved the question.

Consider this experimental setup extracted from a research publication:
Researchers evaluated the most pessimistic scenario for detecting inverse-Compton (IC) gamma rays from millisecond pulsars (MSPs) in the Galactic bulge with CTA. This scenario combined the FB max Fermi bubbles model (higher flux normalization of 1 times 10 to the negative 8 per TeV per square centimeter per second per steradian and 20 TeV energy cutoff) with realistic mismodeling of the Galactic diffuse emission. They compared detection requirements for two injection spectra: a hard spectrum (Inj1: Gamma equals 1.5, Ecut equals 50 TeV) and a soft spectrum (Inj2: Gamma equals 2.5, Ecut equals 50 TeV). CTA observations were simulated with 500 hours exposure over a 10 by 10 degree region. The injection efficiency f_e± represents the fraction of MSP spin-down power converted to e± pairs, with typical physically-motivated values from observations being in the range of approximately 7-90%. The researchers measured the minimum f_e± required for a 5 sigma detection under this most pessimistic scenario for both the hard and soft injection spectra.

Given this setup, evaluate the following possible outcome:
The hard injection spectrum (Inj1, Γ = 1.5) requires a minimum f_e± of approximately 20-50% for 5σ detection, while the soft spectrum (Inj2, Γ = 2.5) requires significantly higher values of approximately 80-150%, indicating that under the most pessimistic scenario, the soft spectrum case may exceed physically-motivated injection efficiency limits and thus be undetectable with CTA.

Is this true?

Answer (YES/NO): NO